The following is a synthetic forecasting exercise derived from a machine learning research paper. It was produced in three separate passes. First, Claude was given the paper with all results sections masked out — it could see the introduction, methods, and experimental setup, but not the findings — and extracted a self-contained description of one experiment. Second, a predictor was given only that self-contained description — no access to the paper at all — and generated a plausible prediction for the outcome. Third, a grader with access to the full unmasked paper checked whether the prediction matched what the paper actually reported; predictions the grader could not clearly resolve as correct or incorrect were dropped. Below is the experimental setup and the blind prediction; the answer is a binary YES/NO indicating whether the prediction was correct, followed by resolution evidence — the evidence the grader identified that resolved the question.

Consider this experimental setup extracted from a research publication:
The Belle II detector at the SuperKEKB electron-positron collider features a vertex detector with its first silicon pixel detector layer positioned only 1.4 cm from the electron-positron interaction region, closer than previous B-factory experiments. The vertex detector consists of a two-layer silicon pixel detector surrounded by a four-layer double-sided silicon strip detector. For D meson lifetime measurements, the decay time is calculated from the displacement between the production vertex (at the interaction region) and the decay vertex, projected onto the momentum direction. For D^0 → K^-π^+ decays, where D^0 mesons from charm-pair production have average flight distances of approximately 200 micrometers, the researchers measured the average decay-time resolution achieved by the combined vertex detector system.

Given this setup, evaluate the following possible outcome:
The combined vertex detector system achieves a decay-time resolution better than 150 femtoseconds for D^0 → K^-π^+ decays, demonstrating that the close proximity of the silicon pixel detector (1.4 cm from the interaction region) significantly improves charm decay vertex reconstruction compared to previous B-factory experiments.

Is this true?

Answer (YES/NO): YES